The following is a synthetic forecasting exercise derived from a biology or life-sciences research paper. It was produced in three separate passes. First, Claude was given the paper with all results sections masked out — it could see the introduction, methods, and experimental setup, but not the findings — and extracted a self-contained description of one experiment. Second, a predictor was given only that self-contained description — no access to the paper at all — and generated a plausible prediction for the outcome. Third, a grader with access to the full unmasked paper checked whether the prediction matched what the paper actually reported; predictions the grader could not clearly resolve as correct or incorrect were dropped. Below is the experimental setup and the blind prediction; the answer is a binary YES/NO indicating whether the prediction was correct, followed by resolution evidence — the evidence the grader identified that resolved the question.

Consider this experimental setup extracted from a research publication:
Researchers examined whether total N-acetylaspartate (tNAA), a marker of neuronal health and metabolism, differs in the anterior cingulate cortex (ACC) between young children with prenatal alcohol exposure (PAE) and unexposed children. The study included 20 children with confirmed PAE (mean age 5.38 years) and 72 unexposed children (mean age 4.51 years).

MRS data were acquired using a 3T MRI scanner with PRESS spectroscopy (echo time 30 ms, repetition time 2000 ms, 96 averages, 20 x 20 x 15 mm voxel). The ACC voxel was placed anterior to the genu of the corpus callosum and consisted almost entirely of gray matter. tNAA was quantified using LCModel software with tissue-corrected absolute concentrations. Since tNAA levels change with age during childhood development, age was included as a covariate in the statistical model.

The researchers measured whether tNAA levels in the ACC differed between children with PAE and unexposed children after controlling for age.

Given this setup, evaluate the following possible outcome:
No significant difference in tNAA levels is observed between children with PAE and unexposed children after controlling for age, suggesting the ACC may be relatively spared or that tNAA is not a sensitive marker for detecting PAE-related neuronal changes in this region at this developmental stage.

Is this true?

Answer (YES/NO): YES